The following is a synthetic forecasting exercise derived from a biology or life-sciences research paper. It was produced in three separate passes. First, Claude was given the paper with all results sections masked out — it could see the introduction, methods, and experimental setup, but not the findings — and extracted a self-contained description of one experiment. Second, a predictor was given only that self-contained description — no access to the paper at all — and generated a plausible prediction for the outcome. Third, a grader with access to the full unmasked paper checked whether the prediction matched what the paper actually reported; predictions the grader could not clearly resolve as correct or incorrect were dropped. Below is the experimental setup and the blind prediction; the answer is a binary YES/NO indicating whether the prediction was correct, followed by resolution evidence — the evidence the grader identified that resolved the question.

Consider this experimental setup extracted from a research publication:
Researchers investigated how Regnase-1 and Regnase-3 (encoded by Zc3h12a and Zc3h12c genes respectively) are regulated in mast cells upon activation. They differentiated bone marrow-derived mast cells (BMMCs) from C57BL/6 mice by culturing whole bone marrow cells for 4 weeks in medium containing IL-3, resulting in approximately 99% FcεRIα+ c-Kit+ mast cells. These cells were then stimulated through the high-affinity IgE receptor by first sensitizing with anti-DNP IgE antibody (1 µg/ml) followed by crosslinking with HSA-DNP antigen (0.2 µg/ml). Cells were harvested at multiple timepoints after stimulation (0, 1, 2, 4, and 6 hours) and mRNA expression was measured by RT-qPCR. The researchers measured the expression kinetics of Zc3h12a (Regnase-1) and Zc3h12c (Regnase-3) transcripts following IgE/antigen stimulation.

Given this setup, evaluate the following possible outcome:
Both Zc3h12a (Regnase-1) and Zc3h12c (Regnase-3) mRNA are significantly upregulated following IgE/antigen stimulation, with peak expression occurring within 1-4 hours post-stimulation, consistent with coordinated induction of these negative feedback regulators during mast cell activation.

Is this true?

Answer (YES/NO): YES